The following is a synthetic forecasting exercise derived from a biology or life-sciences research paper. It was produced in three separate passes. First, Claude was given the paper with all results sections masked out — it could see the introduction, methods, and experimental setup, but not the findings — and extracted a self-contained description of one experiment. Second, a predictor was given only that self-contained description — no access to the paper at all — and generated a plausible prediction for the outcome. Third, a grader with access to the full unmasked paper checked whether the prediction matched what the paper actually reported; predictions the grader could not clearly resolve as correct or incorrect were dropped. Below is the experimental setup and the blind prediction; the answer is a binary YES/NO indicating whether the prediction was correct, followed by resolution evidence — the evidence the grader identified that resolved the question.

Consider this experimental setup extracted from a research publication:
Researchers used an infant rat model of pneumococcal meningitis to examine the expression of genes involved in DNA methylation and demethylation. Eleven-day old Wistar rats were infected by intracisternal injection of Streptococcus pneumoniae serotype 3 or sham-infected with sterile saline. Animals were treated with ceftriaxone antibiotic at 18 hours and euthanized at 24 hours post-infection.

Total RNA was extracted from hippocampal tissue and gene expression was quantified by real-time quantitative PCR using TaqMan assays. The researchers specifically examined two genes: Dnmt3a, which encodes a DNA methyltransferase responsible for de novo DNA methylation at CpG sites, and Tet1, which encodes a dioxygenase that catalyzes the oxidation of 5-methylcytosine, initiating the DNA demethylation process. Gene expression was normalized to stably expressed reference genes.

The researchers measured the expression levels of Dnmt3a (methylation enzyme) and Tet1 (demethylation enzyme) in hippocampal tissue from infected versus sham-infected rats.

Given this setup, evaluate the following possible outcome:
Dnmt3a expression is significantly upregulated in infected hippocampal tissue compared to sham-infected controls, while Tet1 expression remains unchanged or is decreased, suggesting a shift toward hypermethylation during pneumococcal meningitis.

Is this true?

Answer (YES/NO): NO